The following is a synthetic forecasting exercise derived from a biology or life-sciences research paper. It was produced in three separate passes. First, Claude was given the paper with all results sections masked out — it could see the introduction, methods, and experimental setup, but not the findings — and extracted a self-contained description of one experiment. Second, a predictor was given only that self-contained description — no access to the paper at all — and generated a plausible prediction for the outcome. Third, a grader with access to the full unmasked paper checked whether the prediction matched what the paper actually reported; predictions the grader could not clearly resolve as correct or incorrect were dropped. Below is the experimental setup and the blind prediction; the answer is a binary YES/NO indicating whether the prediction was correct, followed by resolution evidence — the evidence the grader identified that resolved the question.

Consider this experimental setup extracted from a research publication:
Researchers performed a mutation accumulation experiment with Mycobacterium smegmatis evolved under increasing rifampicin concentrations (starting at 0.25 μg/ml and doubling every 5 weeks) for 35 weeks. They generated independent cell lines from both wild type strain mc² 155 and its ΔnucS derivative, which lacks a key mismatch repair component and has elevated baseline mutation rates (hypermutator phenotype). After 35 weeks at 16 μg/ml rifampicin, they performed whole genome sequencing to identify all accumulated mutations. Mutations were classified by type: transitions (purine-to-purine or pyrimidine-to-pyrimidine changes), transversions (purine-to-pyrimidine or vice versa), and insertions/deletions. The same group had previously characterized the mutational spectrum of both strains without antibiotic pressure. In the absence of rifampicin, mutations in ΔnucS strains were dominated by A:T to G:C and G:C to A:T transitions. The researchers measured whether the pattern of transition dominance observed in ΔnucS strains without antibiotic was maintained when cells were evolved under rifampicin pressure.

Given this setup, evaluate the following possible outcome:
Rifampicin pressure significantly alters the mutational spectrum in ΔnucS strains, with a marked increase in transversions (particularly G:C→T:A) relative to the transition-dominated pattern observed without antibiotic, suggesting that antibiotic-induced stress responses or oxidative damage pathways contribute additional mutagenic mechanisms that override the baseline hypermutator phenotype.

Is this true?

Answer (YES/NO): NO